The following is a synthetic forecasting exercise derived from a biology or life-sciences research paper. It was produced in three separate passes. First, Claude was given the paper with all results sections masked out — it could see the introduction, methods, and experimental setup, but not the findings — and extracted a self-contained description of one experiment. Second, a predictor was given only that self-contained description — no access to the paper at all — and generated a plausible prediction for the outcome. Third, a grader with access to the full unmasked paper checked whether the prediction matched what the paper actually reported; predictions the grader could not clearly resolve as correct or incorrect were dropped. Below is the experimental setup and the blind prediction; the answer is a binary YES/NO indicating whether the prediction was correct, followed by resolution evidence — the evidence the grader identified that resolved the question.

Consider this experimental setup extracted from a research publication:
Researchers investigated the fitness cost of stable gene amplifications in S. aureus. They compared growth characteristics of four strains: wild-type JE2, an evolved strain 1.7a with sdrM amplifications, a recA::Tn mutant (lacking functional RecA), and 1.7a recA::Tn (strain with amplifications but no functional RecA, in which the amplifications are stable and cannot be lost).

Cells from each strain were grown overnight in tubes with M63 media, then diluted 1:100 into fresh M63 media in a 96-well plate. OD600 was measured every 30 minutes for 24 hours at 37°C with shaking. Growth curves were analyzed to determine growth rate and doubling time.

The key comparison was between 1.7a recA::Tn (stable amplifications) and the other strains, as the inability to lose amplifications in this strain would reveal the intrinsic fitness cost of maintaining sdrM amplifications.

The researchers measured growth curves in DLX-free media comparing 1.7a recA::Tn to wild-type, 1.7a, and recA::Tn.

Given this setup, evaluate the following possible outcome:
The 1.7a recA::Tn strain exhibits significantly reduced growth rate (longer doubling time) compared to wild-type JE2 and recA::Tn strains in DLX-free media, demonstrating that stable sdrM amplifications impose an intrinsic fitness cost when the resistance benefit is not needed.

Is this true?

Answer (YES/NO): YES